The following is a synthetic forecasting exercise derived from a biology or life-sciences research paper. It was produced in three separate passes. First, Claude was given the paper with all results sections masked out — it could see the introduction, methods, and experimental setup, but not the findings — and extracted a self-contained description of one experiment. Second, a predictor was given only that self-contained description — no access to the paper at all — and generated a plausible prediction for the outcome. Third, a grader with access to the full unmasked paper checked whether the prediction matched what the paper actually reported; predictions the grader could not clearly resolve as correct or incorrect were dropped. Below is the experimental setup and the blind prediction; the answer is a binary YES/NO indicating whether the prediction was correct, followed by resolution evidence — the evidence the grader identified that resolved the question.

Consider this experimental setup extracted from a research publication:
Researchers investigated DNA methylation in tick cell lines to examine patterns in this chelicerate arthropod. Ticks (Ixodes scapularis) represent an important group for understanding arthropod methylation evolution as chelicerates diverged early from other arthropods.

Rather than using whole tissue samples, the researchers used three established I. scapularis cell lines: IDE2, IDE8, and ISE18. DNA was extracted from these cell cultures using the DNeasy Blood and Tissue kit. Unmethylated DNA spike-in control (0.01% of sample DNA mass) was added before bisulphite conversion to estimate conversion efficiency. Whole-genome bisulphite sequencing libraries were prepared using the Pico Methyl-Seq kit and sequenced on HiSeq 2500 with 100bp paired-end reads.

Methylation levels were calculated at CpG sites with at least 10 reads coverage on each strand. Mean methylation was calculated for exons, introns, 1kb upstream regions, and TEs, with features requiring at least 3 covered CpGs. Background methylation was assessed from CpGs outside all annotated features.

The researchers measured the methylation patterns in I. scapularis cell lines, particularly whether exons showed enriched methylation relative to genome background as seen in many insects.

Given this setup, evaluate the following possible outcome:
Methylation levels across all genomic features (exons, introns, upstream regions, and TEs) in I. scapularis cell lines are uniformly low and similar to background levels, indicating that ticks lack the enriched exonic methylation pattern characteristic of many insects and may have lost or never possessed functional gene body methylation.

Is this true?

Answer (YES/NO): NO